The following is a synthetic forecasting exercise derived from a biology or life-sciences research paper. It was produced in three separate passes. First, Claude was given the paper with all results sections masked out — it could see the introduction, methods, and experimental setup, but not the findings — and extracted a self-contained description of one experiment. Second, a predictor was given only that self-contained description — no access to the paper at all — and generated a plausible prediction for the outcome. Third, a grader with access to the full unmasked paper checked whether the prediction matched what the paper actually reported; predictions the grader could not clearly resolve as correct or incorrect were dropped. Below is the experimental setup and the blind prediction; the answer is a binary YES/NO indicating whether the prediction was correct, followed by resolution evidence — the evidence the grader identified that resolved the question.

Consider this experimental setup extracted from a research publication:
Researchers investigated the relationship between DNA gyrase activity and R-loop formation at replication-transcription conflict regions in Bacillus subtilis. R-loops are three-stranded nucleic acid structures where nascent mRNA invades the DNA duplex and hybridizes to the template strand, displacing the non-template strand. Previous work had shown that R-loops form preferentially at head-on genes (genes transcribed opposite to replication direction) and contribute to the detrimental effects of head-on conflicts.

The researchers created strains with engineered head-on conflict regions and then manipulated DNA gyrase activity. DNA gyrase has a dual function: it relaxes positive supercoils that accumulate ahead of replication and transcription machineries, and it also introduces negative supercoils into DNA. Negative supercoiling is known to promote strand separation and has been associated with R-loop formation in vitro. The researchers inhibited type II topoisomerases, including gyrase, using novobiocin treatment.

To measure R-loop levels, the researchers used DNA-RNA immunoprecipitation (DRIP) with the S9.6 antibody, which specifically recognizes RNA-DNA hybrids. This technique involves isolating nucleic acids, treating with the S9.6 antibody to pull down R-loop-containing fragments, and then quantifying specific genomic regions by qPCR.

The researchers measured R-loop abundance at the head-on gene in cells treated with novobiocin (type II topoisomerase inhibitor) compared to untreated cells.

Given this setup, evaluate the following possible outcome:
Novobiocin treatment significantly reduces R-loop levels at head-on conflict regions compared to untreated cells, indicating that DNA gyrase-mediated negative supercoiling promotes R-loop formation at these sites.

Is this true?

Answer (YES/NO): YES